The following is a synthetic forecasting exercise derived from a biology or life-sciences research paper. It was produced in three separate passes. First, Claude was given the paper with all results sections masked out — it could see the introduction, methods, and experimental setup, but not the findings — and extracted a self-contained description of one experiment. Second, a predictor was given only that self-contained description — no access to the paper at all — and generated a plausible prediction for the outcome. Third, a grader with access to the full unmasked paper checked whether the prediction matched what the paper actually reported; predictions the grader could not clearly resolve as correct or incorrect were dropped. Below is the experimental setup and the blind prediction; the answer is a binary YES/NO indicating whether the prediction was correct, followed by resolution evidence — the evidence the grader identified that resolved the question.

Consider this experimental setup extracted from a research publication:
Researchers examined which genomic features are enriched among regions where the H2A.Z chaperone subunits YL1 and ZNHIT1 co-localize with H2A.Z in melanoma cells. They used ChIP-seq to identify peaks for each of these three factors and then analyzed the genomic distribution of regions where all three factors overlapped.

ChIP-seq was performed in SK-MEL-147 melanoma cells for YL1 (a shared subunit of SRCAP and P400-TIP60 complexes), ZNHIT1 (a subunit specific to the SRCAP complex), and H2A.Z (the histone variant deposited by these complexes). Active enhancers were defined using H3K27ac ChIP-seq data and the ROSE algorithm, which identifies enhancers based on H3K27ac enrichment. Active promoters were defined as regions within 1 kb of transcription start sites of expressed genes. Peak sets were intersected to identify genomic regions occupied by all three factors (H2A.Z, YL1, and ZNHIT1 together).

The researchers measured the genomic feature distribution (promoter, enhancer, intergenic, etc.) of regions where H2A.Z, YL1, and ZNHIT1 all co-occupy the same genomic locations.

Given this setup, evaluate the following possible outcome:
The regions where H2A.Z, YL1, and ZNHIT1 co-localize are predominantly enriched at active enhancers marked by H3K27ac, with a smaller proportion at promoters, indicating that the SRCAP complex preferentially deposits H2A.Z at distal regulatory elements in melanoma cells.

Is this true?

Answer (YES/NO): NO